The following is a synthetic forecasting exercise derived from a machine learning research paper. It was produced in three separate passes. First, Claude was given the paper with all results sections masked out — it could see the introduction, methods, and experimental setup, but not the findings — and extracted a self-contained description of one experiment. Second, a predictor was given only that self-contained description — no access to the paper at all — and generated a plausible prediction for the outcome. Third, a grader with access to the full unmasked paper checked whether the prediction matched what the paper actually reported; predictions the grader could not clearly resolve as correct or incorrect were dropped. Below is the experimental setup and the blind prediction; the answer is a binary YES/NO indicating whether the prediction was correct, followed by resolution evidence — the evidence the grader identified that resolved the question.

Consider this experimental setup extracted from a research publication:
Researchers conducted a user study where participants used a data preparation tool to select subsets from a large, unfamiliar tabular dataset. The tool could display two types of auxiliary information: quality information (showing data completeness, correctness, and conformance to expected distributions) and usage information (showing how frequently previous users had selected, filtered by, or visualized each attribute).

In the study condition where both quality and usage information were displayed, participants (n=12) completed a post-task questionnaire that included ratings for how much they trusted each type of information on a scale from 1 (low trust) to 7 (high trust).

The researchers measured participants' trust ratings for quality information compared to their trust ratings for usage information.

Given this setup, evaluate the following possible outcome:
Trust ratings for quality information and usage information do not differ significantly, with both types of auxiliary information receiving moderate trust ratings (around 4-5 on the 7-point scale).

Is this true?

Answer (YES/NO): NO